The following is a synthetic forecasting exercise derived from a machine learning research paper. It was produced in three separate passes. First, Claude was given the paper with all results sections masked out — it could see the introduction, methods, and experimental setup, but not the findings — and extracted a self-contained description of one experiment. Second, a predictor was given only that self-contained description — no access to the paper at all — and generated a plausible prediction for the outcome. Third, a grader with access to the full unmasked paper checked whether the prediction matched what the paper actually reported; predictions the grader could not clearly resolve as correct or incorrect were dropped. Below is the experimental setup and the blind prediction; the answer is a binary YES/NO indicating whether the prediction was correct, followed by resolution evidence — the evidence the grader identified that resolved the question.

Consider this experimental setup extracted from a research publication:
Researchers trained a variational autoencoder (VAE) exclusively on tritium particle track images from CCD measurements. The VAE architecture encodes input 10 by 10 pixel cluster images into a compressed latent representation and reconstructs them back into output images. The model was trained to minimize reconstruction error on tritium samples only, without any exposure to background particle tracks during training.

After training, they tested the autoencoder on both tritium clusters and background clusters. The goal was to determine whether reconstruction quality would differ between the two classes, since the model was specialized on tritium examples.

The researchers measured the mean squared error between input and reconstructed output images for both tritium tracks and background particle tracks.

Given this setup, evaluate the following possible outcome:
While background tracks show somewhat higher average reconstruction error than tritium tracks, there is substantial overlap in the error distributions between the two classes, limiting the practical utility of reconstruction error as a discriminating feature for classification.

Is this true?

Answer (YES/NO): NO